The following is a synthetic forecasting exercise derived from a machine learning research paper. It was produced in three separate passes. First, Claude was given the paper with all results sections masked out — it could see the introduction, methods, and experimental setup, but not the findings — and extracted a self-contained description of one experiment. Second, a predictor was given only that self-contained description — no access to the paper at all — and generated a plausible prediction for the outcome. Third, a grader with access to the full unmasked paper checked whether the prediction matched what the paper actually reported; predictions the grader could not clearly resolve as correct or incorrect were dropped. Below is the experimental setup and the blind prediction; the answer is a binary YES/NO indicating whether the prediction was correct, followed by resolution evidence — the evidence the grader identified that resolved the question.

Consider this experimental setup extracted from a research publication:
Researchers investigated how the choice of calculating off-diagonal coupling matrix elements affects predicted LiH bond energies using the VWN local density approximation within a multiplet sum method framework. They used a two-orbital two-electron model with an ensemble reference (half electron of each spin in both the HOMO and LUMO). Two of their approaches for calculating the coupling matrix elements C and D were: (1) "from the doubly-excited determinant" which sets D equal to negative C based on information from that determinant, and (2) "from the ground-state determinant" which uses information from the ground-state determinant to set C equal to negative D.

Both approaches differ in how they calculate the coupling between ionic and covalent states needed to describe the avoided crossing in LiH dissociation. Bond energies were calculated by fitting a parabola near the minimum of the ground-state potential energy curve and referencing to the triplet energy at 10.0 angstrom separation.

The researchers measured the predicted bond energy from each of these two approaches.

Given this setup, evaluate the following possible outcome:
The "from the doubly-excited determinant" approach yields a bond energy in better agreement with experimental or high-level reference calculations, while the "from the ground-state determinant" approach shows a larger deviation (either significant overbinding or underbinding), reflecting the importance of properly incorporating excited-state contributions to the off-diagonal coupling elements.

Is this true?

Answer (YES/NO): NO